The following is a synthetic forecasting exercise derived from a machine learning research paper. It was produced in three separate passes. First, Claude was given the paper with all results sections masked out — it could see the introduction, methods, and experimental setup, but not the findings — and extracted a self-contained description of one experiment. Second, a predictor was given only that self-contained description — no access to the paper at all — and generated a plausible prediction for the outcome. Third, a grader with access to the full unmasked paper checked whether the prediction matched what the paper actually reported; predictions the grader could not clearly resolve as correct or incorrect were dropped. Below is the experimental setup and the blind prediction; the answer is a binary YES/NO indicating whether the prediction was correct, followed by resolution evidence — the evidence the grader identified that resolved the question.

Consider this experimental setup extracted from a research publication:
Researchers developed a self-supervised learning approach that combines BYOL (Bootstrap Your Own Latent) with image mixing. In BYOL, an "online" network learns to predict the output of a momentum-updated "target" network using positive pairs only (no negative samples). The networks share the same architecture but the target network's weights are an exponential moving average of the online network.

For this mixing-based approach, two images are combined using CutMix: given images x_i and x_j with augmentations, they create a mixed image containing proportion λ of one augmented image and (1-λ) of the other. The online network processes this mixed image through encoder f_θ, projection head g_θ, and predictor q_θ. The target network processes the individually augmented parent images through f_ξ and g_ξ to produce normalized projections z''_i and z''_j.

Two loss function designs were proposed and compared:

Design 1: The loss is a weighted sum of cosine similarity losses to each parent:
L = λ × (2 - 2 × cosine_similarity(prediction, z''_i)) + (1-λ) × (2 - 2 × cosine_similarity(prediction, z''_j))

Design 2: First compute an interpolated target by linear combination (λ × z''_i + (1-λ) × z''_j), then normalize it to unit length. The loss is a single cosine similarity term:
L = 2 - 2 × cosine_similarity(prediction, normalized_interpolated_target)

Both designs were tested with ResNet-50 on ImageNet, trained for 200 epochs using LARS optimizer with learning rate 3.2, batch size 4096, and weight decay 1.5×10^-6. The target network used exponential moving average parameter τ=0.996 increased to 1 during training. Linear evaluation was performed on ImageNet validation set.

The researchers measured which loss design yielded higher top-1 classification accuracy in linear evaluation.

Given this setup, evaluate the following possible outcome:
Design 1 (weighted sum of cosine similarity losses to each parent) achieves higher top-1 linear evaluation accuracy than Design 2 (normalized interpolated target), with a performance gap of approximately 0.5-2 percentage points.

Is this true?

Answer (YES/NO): NO